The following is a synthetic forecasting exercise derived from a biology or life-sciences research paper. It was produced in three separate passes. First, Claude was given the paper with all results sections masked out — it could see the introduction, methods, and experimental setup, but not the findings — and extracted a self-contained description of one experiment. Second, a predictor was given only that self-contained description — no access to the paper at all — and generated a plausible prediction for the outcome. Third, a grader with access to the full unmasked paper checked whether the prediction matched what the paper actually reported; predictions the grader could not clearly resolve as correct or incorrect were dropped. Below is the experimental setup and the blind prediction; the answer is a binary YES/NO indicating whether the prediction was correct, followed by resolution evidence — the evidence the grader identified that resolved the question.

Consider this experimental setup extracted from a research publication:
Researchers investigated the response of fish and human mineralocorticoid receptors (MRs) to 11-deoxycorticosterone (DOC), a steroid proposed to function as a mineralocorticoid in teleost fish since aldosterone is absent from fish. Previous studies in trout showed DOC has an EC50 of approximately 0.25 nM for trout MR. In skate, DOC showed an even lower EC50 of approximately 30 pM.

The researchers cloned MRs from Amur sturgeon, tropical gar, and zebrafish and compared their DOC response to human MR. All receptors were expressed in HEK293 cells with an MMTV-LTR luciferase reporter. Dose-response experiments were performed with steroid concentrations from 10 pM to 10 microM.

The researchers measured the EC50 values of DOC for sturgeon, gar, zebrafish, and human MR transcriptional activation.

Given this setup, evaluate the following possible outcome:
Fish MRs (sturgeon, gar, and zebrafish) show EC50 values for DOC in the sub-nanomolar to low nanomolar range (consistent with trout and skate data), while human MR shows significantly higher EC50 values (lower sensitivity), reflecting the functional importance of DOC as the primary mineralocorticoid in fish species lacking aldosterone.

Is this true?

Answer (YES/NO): NO